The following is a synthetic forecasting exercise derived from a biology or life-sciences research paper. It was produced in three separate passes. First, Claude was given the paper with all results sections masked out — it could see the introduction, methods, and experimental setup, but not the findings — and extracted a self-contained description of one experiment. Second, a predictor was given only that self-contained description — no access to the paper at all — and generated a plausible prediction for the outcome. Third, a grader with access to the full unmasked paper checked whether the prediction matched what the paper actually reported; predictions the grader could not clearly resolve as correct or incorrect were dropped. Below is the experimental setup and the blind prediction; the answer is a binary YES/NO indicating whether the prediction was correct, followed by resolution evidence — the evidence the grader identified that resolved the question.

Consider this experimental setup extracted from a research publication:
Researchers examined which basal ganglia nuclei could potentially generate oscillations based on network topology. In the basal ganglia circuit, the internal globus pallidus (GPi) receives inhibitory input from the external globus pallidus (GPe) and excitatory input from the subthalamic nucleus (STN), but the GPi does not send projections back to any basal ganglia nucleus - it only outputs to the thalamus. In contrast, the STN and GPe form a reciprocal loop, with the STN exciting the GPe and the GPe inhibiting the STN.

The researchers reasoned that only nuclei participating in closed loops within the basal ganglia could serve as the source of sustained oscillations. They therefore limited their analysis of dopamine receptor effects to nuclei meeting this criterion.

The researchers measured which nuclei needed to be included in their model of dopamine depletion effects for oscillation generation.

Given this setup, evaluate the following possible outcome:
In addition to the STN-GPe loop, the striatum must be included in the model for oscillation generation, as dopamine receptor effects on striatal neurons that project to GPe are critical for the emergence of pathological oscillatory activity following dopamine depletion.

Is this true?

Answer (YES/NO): NO